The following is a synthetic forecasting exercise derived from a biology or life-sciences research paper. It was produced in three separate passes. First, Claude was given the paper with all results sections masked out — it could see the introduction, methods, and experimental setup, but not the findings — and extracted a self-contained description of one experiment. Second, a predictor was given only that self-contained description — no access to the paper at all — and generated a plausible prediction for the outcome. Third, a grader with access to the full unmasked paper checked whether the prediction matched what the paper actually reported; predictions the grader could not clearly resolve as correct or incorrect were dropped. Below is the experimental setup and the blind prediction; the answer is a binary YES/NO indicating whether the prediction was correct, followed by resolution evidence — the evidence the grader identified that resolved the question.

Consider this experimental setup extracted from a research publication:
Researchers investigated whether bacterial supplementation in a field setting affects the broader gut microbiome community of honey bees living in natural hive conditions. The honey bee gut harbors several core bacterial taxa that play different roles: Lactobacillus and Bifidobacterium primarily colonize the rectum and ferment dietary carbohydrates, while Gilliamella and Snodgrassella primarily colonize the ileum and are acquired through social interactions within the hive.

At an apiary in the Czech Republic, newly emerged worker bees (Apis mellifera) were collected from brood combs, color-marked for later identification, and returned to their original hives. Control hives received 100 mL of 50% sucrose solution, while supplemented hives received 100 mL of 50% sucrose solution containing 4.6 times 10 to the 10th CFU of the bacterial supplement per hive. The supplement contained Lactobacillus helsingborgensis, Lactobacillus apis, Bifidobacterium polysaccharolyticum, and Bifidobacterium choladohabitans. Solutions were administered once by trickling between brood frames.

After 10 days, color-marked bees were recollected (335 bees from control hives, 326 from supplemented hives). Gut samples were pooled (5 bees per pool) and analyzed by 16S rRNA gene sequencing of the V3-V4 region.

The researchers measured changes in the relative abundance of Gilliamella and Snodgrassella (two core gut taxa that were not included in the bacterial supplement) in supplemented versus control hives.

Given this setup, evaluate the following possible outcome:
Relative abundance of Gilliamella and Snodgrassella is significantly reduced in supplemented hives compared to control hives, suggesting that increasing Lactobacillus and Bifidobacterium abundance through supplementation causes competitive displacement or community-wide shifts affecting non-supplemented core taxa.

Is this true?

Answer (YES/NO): NO